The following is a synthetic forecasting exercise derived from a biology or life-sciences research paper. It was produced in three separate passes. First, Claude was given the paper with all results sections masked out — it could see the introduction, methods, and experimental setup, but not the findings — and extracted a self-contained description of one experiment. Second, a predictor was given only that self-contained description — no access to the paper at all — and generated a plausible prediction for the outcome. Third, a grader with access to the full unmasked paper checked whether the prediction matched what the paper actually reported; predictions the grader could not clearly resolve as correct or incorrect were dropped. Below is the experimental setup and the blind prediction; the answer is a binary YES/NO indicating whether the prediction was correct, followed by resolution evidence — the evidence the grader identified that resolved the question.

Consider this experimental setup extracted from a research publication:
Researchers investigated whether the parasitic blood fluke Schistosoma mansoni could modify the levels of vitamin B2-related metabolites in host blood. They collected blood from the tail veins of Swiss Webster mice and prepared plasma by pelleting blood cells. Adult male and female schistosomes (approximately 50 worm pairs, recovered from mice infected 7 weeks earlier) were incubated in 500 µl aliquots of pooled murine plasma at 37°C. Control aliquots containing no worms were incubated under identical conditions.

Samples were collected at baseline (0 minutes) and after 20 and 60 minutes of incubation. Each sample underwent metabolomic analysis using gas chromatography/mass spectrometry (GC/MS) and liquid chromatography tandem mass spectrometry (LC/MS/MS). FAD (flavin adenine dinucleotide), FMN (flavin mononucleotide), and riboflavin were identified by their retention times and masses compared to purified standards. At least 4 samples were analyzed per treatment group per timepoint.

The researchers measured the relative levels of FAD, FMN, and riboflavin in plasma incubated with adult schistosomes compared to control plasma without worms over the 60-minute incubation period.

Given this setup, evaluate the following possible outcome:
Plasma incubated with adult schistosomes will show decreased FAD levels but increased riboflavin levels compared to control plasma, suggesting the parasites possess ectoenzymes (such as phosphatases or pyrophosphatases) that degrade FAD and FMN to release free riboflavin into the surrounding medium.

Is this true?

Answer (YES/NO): NO